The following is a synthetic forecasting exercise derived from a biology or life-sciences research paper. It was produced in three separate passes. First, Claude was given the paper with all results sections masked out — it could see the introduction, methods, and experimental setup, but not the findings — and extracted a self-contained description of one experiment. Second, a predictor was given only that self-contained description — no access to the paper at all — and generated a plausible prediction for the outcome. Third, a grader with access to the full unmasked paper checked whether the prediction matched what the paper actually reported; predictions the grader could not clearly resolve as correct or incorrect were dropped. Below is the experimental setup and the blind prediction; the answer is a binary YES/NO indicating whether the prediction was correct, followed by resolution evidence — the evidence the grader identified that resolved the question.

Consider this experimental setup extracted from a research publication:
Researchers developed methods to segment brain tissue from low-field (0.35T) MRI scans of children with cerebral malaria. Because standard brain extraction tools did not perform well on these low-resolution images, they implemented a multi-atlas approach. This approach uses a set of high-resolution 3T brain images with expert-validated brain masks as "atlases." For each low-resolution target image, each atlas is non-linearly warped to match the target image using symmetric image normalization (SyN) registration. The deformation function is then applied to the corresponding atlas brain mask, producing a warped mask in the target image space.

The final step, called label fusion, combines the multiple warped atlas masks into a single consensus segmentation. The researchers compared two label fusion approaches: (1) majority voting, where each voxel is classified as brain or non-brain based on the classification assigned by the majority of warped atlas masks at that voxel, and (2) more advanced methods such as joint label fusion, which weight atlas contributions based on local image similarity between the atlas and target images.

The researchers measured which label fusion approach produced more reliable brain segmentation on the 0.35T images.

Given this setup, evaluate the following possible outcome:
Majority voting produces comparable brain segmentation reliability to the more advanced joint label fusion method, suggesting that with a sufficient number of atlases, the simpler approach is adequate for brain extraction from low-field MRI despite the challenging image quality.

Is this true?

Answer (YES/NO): NO